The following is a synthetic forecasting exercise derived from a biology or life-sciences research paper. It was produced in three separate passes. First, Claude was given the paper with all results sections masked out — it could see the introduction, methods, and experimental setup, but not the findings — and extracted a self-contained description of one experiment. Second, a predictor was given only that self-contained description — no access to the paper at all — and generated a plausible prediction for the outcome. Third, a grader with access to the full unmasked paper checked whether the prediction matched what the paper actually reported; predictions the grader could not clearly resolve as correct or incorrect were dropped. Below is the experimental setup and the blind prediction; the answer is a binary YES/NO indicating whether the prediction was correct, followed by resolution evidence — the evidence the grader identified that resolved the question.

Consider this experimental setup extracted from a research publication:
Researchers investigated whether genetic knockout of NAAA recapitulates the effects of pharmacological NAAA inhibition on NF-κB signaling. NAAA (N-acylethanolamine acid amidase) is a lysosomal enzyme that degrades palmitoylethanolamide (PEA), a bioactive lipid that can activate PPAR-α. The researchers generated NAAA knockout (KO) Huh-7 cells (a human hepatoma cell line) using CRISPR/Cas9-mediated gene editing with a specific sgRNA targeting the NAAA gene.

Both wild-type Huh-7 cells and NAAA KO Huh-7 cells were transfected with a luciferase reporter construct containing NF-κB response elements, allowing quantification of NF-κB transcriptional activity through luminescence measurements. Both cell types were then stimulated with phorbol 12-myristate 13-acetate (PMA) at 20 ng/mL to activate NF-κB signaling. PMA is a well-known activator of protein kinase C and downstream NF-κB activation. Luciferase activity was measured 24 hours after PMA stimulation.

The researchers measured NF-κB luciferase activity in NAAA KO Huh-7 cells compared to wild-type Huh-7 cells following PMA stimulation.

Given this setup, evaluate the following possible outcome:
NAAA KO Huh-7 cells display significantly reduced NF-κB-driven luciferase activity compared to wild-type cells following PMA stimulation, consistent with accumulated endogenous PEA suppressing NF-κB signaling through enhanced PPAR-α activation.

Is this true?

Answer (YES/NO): YES